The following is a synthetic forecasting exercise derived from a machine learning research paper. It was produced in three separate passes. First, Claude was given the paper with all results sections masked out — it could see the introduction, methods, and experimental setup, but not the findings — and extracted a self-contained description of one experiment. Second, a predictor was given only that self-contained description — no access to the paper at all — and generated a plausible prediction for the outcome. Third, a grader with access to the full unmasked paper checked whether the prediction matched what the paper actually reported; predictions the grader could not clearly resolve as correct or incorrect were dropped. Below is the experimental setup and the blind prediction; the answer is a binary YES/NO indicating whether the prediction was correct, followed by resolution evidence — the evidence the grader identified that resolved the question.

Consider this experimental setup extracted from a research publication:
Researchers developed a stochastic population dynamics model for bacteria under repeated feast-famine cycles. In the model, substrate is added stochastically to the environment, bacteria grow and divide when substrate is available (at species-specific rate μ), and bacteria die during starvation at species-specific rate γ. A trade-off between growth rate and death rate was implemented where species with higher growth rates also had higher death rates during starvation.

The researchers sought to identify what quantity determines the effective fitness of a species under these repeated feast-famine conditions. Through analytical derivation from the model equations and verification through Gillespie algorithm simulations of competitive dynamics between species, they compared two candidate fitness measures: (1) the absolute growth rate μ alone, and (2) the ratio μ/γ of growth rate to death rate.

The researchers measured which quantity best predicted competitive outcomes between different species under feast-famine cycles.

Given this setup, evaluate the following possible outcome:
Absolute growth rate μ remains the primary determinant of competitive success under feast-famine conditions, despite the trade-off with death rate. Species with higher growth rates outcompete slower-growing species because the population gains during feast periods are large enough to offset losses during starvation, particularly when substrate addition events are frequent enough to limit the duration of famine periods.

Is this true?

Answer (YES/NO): NO